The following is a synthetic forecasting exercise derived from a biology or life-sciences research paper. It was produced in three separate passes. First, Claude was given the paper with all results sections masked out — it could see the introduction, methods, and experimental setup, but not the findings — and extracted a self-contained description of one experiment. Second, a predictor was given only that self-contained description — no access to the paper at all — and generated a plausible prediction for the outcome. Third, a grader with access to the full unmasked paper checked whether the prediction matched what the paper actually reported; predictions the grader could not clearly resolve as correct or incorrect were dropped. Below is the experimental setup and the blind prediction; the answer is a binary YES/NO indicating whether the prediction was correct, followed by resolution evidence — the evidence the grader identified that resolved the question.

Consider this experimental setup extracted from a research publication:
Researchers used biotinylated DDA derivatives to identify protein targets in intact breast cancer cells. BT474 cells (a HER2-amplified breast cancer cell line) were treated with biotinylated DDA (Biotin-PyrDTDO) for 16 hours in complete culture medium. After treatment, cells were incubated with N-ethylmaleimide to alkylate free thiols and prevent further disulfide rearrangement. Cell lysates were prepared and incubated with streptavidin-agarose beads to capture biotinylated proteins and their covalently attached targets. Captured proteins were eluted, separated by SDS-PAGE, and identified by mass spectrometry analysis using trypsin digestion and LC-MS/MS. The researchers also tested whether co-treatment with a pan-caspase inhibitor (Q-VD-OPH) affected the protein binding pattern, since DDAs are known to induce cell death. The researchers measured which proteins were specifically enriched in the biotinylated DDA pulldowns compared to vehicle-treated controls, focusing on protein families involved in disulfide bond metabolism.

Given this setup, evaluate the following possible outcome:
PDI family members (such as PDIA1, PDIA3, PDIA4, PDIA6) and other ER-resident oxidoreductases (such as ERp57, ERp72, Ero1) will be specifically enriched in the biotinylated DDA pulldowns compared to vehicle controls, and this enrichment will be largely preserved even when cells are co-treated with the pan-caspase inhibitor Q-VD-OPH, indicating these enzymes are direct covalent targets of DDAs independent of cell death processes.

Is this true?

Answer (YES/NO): NO